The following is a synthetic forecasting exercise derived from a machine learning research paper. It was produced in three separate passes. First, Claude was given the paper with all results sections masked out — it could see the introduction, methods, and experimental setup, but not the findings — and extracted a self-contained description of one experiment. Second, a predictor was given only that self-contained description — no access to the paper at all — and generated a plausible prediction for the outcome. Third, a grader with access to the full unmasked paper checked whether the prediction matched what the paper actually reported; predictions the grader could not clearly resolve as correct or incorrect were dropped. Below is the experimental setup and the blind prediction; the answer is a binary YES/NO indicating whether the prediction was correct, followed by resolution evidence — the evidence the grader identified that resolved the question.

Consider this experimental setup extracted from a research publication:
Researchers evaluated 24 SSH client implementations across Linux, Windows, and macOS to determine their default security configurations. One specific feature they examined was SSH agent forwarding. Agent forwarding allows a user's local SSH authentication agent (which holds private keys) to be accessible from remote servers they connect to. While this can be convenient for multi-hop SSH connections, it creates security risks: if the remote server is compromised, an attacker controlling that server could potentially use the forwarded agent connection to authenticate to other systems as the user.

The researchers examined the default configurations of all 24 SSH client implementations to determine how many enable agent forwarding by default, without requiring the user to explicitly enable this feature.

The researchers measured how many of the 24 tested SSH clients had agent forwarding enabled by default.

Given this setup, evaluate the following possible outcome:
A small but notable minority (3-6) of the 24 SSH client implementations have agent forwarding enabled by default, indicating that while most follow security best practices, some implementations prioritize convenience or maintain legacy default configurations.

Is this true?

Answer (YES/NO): NO